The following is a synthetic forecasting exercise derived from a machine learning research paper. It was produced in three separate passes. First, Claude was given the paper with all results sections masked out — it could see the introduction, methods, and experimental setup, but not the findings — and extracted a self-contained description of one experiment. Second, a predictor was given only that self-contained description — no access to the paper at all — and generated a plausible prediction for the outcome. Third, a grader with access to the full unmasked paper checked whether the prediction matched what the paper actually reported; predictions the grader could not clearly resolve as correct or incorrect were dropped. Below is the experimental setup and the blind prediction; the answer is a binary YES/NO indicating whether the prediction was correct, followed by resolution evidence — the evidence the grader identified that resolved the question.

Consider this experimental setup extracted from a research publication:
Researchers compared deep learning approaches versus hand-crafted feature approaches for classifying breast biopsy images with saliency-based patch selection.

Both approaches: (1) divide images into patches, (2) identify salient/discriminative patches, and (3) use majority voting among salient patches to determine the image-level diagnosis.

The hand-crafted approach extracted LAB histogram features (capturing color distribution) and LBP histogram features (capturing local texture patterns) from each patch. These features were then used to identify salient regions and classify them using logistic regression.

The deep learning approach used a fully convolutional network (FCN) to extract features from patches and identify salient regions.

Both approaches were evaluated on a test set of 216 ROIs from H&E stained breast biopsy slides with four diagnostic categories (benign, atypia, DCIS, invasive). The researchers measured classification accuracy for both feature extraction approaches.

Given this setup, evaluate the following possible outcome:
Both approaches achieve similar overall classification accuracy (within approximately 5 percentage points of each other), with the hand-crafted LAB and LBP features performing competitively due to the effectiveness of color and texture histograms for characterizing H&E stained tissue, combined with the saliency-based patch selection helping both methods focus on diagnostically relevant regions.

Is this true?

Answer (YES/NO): NO